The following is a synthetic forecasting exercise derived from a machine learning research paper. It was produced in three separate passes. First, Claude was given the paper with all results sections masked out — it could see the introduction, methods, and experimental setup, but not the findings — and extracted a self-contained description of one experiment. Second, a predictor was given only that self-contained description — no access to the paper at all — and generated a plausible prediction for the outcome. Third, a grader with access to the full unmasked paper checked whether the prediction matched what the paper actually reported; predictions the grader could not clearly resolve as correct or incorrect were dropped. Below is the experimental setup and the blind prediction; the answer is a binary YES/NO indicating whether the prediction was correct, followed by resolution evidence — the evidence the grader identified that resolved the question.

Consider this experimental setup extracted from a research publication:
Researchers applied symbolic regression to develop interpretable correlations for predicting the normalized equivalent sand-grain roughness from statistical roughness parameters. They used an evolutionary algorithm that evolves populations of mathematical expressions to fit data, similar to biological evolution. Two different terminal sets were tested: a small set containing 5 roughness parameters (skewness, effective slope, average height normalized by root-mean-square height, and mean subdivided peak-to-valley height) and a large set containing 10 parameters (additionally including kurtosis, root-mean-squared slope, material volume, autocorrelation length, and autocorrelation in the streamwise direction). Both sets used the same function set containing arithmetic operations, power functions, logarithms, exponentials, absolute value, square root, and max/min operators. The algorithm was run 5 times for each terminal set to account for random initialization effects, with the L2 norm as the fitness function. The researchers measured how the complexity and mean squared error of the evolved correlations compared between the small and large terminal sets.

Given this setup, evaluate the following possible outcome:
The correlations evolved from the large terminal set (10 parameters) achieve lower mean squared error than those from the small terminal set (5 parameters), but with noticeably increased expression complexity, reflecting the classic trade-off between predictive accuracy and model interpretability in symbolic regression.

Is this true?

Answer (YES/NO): YES